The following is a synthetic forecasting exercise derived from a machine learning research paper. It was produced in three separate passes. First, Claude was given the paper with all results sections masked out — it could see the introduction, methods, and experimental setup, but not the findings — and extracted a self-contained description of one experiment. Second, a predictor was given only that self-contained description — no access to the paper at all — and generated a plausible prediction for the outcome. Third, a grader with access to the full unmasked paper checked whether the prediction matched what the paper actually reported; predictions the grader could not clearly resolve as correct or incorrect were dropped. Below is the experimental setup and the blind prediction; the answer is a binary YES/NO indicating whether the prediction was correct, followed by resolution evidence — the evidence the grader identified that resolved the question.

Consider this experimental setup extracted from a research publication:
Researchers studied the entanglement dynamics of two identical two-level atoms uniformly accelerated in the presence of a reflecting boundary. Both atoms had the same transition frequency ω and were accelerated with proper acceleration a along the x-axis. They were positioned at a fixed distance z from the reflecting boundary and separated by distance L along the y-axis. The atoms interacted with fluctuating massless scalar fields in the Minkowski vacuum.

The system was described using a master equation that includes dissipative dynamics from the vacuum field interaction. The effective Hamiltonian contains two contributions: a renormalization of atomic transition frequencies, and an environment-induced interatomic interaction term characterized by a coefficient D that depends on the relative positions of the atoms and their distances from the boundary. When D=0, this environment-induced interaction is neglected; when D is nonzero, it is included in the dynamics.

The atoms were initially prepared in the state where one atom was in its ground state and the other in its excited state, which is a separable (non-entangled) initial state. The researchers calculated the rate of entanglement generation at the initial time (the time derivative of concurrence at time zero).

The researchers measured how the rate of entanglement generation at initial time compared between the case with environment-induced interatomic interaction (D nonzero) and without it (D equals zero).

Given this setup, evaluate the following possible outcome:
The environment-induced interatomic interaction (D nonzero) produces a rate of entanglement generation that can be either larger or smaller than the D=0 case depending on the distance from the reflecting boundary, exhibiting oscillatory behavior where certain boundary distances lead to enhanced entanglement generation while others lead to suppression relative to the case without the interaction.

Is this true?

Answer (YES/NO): NO